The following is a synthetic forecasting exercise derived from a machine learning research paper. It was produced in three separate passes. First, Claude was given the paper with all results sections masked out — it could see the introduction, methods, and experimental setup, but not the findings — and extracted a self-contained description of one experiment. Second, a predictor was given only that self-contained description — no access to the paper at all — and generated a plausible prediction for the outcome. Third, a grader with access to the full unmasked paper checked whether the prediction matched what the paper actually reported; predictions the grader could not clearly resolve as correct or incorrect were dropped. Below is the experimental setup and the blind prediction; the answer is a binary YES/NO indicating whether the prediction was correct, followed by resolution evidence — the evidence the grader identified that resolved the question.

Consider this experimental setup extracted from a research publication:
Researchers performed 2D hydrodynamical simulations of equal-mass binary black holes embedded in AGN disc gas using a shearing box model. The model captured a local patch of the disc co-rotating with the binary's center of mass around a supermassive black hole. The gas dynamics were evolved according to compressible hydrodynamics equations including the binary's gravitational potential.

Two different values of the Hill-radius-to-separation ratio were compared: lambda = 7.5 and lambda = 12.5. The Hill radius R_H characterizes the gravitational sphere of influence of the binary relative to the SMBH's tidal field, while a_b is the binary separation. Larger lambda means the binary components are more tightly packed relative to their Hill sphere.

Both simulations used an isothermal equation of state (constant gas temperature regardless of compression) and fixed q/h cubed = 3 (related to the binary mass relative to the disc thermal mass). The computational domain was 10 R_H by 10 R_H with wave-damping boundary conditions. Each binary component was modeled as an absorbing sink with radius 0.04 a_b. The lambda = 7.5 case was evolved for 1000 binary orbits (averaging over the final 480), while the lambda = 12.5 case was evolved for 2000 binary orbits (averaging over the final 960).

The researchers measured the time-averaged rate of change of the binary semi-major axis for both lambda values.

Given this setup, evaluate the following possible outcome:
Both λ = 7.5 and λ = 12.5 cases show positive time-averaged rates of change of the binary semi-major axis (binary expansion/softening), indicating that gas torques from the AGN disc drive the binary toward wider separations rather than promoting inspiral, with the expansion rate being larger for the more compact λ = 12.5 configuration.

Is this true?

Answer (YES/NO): NO